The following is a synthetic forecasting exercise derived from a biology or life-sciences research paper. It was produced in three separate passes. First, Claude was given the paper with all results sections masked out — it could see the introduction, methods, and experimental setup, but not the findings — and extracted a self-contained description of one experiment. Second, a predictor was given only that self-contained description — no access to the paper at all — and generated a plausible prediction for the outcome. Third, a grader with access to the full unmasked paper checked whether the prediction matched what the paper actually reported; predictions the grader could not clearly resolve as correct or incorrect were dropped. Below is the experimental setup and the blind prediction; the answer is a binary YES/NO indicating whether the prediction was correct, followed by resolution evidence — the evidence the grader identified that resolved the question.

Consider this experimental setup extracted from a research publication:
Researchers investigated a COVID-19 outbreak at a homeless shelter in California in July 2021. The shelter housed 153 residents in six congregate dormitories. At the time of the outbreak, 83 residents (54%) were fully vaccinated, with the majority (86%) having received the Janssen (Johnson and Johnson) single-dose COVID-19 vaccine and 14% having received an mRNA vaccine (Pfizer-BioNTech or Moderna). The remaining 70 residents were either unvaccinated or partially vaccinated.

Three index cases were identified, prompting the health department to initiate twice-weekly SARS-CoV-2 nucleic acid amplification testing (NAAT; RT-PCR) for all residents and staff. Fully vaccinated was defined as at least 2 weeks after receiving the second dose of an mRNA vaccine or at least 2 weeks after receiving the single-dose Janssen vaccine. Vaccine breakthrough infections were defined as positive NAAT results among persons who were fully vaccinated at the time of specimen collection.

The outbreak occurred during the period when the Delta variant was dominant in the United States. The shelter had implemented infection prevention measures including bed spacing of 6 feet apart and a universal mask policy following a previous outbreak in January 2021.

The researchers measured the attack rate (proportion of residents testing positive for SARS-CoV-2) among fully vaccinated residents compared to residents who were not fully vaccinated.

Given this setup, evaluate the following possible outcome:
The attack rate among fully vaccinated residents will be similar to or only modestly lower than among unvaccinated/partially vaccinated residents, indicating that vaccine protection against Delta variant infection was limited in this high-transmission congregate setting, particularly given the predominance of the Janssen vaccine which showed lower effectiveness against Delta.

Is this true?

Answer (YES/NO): NO